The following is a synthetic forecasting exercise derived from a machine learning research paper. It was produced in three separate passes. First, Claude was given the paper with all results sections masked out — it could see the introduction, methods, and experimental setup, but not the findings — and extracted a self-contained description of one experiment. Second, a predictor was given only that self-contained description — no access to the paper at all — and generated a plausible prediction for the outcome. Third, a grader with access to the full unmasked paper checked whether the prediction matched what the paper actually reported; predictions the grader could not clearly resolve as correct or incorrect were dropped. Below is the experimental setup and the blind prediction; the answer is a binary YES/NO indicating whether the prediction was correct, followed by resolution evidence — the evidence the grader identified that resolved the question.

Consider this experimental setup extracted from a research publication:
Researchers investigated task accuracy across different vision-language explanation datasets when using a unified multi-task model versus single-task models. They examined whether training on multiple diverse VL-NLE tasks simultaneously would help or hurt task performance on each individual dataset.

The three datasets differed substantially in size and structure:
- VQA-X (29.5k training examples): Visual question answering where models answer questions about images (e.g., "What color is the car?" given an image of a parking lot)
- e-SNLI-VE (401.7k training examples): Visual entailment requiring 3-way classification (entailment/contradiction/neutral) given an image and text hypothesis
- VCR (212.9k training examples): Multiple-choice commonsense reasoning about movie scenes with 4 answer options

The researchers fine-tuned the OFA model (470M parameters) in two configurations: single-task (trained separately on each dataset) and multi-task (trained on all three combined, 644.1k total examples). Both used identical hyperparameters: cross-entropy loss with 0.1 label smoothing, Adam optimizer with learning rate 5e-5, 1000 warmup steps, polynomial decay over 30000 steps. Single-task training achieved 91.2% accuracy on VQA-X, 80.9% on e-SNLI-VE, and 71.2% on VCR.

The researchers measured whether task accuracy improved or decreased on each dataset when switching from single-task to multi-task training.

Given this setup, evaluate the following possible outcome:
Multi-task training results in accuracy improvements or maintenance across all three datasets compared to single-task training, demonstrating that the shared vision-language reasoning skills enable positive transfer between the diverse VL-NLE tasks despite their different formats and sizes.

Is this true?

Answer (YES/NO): NO